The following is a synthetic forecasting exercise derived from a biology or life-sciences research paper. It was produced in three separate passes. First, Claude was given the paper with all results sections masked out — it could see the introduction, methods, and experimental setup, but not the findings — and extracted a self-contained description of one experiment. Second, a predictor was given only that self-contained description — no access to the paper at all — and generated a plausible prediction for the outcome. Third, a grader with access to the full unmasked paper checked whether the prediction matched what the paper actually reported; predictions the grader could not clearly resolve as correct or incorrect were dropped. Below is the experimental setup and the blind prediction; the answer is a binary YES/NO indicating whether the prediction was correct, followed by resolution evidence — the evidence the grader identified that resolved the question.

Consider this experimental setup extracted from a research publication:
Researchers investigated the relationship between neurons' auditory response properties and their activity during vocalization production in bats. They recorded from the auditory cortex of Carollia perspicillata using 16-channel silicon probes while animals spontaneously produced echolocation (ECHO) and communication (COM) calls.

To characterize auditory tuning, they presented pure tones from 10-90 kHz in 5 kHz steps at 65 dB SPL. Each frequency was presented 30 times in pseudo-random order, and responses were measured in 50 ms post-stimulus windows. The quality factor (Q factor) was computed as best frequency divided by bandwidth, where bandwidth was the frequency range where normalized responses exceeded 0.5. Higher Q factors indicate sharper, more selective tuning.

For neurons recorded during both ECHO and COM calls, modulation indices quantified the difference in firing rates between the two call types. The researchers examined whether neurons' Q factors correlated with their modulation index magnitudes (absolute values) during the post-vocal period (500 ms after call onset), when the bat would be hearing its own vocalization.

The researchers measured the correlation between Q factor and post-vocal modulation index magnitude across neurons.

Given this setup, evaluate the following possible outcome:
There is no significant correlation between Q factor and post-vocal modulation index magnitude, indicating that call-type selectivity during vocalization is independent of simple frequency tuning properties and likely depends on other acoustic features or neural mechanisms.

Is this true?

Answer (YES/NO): YES